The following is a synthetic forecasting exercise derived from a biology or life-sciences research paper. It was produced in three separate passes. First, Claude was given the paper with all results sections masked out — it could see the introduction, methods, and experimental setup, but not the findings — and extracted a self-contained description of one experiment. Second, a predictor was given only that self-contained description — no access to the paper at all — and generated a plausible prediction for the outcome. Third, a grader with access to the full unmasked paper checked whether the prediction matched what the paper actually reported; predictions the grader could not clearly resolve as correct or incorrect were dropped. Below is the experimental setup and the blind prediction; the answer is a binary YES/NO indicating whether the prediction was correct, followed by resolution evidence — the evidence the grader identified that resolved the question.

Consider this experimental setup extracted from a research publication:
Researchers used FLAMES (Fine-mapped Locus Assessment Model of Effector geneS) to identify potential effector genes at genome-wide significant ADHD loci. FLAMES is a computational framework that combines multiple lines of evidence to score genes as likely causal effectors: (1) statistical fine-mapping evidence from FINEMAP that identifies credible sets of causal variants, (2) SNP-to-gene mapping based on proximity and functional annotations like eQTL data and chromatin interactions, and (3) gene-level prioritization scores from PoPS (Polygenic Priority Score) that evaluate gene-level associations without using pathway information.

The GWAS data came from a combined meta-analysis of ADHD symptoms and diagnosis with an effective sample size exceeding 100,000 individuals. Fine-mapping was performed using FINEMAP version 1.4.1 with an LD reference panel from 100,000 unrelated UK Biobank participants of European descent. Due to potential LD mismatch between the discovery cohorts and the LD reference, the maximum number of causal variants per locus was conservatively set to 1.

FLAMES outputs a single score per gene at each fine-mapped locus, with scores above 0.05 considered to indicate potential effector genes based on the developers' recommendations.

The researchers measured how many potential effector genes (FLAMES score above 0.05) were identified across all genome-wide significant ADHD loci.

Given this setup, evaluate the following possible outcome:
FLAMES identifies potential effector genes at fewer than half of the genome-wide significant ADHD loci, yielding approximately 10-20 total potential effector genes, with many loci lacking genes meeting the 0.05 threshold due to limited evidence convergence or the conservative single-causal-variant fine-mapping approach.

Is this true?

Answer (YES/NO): NO